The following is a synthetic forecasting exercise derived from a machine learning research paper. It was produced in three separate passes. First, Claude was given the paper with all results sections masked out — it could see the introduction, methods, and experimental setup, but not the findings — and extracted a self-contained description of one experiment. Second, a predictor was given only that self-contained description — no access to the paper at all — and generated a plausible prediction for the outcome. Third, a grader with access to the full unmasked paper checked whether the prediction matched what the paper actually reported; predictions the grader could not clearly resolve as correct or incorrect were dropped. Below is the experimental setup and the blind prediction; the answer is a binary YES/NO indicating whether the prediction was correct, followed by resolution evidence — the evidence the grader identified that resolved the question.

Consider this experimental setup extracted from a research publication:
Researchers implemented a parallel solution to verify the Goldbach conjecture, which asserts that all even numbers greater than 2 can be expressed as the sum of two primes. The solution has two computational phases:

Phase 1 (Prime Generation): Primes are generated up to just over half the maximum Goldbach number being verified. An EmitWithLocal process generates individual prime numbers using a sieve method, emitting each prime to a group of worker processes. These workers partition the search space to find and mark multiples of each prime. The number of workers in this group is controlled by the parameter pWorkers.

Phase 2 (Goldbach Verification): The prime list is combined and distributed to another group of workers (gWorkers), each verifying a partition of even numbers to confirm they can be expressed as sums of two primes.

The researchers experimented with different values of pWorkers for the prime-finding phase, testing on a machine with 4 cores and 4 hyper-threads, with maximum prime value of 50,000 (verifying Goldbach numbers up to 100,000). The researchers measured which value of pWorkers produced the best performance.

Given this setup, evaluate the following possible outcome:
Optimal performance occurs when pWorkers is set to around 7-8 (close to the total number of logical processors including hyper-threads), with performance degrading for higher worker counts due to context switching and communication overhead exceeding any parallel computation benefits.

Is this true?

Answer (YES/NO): NO